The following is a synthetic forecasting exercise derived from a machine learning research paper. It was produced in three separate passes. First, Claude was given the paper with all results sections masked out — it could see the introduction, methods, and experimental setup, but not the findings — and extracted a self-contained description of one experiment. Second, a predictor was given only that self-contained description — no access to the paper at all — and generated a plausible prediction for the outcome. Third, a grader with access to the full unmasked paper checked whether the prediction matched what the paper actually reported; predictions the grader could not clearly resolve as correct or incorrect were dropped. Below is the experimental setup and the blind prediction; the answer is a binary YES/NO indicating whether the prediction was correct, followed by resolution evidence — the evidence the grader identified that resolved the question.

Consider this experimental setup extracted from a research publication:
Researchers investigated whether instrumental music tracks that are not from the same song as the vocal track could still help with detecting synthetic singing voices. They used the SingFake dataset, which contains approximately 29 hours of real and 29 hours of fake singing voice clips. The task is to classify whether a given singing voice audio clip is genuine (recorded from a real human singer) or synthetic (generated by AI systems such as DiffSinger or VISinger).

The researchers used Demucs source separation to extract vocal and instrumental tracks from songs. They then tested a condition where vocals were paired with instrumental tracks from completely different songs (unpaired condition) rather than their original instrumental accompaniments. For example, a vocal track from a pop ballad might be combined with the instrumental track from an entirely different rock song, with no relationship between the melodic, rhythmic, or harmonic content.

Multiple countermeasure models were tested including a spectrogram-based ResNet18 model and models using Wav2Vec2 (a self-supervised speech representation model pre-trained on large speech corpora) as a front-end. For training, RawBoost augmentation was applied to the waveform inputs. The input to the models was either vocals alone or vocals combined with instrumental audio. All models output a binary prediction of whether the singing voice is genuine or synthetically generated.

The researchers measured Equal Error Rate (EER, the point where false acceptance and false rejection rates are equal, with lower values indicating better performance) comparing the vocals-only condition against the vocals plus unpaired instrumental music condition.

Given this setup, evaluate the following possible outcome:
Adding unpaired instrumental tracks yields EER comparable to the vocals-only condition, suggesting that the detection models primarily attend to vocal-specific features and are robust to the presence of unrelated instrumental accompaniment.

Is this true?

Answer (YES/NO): NO